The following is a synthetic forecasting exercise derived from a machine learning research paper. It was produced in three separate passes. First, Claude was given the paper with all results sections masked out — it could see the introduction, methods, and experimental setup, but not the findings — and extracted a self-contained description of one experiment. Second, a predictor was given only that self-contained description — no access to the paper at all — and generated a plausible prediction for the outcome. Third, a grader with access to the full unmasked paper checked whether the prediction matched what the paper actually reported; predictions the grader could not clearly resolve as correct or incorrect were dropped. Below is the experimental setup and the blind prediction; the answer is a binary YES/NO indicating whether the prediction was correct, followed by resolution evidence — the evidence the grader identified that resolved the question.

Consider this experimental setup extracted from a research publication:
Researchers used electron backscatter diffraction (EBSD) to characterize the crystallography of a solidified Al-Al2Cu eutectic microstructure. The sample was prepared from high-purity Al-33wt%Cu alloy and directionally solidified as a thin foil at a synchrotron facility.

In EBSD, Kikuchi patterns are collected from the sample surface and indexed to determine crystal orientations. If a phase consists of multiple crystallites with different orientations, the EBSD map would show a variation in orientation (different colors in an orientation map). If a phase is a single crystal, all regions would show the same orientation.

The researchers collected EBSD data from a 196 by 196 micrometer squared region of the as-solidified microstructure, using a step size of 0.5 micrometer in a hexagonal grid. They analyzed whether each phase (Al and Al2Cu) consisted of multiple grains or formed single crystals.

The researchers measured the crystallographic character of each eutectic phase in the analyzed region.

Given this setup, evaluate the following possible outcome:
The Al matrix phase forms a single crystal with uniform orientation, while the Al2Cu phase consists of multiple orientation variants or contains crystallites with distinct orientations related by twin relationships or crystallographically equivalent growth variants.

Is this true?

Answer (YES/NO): NO